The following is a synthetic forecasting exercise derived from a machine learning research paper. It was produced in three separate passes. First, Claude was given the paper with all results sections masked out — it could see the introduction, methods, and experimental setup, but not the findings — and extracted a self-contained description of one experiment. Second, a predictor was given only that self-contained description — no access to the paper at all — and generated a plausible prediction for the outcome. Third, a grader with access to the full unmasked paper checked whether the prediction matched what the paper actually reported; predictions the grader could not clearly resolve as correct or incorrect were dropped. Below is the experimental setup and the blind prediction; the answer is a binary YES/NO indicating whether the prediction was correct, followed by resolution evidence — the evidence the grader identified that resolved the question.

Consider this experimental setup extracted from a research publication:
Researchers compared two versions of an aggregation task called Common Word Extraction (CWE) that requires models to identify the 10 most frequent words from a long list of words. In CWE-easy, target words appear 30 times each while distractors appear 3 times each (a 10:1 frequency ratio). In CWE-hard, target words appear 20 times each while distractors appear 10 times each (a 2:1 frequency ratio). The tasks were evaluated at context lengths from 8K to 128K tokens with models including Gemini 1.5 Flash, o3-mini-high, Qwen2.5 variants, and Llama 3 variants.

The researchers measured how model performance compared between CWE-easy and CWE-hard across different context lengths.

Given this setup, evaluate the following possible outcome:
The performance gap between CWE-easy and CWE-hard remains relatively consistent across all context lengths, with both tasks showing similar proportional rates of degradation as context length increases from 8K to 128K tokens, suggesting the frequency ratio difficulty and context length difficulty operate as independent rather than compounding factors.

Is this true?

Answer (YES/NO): NO